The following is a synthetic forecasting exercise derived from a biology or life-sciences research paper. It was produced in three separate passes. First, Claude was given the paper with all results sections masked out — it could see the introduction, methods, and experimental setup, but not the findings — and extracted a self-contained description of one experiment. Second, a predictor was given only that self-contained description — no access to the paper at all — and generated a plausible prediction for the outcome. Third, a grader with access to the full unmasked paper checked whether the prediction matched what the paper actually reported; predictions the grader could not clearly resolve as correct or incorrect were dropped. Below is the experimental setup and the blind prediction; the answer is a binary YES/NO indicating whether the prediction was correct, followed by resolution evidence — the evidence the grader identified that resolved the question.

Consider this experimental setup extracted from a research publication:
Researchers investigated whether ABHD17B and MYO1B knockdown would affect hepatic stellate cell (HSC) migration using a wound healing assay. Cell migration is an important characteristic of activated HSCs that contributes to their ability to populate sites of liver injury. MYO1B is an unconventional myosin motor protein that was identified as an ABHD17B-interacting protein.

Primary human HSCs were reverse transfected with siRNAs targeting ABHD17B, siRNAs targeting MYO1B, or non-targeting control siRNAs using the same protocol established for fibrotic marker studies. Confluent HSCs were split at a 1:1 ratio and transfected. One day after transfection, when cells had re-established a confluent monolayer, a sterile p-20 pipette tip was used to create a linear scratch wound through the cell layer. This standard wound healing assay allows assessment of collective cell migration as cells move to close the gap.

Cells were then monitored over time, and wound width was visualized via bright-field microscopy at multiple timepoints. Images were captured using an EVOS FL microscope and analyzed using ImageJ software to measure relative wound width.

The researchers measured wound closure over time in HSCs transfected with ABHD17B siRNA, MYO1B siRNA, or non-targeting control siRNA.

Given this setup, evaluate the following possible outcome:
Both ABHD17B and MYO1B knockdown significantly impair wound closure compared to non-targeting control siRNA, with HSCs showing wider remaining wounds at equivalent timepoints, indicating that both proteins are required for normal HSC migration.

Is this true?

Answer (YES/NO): NO